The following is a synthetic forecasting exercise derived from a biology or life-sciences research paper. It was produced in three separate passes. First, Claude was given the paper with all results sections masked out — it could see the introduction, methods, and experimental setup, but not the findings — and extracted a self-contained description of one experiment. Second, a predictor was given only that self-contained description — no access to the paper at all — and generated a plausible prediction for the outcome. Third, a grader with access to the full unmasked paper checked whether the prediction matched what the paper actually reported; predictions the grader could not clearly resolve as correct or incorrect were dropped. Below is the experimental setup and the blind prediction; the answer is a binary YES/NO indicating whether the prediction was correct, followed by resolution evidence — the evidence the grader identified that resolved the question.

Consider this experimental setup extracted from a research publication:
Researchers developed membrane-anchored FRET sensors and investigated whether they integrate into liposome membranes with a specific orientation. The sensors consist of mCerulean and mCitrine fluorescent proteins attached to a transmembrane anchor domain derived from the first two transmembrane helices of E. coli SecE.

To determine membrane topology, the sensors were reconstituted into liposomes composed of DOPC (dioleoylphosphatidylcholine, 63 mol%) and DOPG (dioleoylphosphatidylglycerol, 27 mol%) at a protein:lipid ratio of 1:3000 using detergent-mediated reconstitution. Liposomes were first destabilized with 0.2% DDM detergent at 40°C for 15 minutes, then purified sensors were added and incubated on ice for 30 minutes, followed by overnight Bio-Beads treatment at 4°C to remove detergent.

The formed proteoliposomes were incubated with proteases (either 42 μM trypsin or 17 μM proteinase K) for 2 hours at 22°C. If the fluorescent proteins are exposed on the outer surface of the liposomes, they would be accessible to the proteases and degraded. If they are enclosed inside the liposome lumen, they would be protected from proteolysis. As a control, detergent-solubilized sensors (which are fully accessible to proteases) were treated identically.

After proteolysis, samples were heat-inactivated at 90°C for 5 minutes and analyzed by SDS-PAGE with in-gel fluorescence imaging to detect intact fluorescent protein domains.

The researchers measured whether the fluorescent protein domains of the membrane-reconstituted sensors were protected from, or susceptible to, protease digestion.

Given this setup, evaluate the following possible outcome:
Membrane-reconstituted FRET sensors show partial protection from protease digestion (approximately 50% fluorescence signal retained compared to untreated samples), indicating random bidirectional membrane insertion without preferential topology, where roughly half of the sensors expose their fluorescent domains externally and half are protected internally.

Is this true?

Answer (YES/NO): NO